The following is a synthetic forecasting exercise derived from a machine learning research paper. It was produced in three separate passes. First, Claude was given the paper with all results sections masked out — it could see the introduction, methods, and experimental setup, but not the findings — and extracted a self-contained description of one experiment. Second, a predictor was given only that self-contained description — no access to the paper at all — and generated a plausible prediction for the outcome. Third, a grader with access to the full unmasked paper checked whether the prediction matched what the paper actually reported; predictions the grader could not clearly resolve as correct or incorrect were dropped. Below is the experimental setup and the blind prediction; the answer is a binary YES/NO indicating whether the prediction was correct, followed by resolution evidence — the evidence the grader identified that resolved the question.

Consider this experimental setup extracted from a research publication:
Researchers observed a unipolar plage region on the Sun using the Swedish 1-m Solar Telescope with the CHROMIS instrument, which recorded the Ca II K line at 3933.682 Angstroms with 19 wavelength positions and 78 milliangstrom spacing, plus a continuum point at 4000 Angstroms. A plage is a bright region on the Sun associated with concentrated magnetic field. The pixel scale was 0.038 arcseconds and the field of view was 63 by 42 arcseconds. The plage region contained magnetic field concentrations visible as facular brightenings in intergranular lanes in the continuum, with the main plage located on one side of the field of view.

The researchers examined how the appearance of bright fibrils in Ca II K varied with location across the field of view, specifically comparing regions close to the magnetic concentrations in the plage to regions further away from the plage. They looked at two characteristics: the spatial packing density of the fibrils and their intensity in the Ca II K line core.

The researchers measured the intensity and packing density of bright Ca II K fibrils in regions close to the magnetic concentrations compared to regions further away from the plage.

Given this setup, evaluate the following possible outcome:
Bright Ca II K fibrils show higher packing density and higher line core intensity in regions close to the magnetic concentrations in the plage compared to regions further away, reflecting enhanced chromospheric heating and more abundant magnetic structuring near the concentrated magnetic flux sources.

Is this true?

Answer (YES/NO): YES